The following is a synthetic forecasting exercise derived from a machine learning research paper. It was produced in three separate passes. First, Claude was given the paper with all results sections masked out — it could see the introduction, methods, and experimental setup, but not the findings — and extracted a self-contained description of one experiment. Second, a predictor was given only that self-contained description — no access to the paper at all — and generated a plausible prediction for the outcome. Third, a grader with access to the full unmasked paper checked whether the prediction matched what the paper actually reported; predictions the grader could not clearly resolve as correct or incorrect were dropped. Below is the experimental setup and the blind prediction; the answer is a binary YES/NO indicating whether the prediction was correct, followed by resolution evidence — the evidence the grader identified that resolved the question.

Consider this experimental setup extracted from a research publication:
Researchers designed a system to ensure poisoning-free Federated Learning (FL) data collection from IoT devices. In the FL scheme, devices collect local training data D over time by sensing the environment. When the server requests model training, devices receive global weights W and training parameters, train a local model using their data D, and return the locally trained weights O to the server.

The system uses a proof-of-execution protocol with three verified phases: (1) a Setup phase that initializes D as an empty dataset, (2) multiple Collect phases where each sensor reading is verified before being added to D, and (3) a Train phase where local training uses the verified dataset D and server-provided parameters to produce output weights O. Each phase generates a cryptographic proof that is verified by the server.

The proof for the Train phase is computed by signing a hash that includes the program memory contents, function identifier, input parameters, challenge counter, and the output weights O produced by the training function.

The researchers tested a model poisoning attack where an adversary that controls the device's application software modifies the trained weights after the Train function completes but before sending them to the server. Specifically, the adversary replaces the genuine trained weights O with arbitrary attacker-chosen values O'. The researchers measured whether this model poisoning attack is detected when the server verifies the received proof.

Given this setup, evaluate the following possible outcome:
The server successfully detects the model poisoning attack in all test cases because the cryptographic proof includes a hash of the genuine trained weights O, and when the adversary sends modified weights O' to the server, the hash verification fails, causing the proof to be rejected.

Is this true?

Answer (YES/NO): YES